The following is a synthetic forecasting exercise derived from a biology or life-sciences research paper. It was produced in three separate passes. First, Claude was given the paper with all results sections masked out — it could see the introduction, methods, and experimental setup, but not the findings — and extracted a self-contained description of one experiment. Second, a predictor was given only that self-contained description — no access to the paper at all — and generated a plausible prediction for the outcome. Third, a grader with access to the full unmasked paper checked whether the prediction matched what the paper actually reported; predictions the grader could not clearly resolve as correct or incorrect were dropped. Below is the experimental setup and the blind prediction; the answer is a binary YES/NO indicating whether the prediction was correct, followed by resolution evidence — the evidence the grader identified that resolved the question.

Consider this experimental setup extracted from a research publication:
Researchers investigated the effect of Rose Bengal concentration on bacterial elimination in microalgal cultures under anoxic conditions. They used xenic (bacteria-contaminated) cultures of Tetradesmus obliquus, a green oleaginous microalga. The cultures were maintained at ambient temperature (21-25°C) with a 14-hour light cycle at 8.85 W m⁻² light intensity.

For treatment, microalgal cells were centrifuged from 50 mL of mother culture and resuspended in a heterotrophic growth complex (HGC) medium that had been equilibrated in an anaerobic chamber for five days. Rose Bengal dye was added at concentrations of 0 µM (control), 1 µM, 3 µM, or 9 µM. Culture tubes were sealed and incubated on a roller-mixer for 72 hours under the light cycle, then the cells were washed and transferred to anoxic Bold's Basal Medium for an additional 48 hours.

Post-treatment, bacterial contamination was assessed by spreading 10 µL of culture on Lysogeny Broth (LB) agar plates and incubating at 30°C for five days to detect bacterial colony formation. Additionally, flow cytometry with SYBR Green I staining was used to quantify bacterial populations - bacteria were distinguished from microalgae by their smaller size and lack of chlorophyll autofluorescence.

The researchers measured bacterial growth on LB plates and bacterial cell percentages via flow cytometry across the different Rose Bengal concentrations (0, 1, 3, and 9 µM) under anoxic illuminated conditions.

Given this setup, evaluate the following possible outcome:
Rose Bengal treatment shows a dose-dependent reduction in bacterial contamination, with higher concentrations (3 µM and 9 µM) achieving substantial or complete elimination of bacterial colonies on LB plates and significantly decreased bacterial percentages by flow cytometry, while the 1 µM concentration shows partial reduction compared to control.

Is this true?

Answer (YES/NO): NO